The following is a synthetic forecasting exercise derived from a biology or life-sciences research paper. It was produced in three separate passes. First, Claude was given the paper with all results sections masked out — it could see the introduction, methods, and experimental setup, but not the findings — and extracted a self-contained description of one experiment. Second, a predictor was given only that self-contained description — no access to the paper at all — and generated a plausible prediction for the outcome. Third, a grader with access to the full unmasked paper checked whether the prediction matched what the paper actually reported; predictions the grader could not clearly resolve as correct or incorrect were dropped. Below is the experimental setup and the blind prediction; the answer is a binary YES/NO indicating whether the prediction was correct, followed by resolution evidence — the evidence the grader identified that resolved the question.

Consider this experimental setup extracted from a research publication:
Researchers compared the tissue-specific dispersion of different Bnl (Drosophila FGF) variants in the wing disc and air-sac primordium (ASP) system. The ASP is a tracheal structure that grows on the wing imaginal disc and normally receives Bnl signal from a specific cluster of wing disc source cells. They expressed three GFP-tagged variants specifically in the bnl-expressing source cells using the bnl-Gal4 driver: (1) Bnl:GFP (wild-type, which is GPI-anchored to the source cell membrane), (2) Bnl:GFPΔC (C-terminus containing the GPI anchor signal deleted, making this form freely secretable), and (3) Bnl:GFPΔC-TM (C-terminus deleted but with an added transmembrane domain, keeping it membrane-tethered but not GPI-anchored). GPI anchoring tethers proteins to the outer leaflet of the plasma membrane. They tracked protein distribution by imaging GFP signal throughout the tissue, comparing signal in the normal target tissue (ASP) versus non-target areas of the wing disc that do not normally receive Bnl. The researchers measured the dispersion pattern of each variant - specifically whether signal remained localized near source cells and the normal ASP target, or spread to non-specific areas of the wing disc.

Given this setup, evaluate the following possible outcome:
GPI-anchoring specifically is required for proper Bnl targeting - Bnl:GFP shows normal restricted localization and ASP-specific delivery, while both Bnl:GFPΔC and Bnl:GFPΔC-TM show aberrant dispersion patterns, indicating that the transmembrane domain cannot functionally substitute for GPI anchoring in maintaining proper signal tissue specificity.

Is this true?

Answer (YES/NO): NO